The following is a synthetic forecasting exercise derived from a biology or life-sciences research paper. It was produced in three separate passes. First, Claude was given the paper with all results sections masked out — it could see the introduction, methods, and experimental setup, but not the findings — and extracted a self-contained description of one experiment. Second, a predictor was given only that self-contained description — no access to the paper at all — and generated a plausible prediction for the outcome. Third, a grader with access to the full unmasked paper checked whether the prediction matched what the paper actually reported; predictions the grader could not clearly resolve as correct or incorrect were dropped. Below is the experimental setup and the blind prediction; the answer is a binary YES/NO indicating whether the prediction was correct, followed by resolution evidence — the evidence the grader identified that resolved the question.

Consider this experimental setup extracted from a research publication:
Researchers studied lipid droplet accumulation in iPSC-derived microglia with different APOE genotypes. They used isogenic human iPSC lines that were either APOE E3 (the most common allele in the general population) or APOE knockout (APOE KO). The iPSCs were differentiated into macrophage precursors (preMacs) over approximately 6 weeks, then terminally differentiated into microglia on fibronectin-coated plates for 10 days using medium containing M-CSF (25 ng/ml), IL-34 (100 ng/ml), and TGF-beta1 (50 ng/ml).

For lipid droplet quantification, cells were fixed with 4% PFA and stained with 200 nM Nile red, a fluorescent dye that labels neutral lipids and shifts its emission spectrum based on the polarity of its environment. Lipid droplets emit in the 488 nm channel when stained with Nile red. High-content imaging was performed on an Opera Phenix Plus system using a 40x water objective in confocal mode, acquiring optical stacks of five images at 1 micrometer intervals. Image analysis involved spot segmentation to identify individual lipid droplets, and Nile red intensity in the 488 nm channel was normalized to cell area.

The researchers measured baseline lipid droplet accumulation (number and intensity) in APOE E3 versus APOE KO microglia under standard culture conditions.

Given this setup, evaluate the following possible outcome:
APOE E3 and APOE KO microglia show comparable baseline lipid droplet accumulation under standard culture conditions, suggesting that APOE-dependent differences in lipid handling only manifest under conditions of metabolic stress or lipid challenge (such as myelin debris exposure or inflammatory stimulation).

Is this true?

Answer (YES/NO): NO